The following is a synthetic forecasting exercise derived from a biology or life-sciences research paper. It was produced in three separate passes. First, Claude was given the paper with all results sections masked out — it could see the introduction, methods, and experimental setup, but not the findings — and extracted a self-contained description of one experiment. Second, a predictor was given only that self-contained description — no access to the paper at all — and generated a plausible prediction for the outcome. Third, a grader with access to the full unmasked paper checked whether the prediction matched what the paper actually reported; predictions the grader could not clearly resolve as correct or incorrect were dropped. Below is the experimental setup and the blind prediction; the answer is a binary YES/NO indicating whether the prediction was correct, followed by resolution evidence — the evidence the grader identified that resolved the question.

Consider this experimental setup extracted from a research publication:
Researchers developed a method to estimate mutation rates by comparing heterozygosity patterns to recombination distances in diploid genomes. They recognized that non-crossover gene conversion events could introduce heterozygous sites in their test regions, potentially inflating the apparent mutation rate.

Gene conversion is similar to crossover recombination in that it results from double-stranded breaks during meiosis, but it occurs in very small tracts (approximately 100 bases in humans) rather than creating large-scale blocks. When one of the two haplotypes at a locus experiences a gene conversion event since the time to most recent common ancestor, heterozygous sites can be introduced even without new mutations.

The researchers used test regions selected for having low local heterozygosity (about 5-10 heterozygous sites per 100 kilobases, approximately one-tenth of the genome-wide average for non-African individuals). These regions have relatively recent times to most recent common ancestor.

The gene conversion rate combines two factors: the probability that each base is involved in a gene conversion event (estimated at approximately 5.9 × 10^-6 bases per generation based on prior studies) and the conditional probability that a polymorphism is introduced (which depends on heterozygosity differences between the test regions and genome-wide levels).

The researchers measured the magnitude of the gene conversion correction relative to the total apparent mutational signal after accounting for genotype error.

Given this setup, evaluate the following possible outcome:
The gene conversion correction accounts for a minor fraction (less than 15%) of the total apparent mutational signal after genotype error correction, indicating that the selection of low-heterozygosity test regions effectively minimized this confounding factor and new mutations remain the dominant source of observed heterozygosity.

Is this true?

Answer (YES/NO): YES